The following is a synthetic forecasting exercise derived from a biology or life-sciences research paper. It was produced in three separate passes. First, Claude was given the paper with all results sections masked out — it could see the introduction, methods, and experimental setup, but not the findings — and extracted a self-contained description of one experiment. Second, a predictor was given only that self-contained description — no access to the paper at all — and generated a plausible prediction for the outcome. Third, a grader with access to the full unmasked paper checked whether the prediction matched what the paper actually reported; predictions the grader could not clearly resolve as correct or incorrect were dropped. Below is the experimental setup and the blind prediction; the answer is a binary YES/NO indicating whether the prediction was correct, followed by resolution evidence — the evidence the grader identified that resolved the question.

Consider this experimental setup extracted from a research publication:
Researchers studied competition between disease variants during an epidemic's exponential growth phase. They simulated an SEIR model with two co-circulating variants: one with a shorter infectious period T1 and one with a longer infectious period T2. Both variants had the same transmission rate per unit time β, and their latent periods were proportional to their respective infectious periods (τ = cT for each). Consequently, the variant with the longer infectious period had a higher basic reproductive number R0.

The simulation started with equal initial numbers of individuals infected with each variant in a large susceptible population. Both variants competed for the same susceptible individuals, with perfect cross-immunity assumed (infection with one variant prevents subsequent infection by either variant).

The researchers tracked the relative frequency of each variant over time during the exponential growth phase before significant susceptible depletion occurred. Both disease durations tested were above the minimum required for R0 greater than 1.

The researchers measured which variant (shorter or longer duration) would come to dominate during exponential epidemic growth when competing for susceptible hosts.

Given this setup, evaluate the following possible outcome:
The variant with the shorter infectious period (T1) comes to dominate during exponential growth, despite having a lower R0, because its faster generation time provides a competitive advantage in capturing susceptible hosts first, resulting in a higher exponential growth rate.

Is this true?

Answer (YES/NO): NO